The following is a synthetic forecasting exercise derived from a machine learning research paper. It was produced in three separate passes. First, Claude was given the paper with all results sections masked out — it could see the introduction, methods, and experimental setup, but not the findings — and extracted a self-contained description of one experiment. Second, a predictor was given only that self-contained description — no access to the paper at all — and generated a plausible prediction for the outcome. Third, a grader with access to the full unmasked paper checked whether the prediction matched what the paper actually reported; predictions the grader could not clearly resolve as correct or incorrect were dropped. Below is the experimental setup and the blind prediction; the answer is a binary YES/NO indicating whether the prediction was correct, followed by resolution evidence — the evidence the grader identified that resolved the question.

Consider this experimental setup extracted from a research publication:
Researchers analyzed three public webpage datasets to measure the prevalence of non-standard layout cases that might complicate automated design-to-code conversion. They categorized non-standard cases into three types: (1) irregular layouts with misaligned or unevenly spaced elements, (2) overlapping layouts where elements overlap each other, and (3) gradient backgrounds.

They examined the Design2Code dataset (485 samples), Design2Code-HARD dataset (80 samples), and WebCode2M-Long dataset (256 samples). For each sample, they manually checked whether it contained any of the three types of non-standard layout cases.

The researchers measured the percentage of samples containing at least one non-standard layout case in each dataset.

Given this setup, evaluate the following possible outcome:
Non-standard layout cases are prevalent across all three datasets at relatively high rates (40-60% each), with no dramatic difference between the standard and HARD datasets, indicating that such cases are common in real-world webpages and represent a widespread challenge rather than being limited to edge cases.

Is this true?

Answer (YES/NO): NO